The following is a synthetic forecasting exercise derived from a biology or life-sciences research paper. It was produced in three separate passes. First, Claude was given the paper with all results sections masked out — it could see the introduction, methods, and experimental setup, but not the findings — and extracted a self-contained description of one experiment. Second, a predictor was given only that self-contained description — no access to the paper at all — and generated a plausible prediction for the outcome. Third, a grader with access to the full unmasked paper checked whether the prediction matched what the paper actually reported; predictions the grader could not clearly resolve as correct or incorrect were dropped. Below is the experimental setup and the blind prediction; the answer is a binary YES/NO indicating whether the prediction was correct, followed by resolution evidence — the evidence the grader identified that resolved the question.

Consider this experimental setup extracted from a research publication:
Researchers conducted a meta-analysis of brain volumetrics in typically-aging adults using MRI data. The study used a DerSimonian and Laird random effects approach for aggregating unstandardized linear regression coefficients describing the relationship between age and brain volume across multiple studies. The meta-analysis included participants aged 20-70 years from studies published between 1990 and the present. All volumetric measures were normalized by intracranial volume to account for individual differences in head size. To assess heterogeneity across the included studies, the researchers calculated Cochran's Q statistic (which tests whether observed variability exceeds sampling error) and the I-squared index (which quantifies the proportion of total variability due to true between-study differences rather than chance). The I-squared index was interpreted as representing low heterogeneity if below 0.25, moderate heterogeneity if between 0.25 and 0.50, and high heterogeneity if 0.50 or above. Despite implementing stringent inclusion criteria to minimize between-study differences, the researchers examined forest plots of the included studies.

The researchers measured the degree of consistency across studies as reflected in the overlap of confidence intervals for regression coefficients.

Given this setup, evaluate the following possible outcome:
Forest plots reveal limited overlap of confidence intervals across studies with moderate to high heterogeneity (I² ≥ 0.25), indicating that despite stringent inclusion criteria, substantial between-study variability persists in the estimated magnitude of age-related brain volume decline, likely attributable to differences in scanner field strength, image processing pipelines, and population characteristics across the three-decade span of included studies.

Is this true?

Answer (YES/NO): NO